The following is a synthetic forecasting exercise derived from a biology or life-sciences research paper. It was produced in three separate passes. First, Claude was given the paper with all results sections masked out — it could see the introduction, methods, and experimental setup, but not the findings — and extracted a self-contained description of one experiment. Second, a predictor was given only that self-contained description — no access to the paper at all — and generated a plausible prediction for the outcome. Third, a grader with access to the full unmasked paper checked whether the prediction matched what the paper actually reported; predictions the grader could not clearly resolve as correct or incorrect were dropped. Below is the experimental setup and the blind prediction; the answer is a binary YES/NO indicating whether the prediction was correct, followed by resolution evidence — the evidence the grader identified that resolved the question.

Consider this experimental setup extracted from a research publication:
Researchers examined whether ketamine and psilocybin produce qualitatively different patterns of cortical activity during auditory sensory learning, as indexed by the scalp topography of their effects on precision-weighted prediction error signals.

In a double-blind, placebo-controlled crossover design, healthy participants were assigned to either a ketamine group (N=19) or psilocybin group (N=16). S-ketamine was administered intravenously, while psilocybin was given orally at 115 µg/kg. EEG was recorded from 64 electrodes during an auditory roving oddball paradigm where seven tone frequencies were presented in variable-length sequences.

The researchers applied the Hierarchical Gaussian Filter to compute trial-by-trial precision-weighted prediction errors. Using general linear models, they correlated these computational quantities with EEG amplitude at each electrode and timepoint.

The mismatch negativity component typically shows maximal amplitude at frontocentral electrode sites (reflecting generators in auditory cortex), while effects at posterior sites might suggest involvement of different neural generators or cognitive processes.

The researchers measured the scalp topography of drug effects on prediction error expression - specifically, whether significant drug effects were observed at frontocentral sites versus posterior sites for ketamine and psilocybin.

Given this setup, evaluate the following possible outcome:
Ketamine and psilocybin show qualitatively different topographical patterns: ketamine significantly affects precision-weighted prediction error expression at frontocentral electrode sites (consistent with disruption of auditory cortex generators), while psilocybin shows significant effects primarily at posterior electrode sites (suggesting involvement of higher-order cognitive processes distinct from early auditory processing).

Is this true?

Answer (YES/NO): NO